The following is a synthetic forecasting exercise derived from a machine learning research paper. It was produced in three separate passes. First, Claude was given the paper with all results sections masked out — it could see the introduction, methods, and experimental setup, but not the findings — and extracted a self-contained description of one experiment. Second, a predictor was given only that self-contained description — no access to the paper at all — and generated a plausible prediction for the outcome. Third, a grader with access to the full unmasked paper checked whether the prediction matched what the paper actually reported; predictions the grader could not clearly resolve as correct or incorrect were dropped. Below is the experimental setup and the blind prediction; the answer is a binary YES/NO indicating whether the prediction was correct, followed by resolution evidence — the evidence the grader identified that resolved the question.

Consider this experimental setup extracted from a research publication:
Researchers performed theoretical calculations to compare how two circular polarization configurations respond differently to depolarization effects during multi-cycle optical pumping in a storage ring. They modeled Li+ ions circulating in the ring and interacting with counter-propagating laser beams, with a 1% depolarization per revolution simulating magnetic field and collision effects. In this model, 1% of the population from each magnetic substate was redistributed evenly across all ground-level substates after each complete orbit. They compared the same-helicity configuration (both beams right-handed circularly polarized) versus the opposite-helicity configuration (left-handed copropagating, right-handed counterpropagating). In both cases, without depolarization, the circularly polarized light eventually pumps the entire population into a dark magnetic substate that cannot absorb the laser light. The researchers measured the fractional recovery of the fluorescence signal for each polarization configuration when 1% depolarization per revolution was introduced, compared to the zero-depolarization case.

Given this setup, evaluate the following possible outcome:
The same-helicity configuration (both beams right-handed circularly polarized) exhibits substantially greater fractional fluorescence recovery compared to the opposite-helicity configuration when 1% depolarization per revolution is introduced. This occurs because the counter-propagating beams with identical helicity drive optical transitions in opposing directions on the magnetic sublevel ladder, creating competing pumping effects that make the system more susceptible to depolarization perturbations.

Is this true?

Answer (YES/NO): YES